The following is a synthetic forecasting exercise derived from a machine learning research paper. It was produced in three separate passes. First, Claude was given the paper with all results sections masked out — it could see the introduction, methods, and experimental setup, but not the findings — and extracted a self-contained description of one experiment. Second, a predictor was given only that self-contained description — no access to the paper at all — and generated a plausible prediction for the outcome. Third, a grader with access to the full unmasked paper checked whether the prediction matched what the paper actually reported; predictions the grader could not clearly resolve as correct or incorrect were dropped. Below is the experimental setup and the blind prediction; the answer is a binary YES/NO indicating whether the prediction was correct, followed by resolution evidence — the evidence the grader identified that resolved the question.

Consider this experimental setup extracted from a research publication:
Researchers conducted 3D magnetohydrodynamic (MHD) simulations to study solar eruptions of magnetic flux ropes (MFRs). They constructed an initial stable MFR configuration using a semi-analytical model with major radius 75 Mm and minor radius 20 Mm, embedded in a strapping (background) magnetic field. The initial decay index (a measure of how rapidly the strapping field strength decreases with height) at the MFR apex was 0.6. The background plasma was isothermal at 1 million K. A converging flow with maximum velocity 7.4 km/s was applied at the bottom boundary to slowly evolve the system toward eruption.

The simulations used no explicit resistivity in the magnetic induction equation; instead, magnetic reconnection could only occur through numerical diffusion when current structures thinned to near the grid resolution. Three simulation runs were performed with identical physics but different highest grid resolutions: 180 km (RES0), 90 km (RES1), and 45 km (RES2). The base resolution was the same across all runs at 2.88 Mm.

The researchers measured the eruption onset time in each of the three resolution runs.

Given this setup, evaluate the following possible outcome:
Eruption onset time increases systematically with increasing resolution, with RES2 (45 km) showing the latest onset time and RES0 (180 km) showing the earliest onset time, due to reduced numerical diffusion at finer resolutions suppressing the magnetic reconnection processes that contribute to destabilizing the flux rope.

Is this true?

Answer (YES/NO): YES